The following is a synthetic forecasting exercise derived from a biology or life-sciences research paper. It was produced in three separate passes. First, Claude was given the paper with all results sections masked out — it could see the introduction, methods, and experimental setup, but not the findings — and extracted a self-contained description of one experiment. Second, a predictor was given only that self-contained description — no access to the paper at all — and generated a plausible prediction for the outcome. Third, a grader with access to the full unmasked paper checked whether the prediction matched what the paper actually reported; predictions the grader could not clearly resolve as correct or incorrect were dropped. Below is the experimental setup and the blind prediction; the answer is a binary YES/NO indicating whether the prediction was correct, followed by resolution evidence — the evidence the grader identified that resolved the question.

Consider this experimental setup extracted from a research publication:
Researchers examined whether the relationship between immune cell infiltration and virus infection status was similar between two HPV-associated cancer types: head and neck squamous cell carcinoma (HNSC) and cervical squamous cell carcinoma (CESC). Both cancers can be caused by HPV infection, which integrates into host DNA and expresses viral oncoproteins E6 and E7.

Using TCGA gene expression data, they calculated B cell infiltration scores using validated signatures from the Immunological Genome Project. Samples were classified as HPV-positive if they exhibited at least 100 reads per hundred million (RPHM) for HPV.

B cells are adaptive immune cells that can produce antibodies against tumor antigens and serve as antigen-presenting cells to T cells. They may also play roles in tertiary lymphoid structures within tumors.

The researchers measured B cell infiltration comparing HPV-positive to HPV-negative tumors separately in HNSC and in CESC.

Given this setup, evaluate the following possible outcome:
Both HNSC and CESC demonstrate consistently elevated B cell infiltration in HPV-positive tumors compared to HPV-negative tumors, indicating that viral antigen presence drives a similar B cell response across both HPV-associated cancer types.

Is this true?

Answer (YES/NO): YES